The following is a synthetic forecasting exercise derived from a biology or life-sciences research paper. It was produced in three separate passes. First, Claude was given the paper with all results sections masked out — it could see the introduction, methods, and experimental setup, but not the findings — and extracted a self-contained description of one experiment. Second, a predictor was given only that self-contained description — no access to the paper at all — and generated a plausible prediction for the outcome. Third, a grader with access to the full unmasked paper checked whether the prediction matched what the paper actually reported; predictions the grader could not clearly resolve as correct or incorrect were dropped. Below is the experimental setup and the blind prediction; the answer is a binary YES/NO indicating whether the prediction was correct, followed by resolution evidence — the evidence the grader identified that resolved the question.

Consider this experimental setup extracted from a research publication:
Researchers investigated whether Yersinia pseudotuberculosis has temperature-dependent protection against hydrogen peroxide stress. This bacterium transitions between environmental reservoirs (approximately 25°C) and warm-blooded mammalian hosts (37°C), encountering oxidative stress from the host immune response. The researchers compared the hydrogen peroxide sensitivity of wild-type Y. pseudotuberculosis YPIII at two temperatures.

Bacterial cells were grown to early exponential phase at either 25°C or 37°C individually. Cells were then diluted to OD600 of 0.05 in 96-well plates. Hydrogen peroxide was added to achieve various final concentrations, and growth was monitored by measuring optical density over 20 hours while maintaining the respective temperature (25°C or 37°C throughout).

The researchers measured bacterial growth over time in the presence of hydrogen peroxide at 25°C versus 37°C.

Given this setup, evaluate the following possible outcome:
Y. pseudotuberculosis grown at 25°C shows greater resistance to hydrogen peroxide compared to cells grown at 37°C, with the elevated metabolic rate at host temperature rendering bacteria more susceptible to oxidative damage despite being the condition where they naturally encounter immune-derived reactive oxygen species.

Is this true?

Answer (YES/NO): NO